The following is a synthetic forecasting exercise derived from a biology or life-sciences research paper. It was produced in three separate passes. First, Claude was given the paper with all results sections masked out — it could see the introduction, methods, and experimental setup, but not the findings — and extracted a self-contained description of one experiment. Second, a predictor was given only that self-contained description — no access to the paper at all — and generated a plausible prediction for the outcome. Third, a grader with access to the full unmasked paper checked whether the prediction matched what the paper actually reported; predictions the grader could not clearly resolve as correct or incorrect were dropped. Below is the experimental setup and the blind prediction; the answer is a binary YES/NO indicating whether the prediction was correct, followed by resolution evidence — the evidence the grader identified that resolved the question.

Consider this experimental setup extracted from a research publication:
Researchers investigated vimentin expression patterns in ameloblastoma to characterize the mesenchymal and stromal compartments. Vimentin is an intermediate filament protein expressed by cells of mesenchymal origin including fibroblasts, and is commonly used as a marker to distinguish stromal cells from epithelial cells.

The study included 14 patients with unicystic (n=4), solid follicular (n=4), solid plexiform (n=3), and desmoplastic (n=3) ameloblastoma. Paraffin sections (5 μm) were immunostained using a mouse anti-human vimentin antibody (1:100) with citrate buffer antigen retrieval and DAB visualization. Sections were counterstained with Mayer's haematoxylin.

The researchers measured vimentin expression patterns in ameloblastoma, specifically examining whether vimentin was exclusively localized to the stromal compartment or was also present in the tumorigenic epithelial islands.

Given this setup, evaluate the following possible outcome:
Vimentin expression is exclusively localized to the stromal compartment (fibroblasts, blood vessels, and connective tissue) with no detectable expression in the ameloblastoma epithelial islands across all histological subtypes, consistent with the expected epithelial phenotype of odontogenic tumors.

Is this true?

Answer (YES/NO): NO